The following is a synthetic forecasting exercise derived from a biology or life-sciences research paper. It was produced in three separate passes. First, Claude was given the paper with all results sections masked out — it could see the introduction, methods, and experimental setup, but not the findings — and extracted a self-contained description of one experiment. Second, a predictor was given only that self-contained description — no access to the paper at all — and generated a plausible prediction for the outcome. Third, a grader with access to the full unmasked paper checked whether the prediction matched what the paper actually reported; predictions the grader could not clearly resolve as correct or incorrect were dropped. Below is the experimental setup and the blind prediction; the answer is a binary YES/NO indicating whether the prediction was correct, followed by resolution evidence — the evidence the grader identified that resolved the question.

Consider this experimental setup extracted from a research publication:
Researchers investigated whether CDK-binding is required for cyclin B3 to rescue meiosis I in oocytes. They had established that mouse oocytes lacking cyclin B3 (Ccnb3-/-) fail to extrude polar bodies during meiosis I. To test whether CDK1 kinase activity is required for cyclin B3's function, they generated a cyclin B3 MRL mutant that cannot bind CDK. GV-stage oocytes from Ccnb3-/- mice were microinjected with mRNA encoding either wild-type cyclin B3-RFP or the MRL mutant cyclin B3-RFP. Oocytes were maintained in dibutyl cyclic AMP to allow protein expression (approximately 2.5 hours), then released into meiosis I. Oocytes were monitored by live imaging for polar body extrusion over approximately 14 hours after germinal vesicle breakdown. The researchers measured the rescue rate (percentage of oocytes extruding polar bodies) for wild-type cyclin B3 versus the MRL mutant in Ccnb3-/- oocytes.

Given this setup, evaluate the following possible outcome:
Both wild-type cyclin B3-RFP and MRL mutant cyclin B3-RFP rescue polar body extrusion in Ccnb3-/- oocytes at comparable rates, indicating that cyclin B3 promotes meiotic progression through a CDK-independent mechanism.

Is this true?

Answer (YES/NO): NO